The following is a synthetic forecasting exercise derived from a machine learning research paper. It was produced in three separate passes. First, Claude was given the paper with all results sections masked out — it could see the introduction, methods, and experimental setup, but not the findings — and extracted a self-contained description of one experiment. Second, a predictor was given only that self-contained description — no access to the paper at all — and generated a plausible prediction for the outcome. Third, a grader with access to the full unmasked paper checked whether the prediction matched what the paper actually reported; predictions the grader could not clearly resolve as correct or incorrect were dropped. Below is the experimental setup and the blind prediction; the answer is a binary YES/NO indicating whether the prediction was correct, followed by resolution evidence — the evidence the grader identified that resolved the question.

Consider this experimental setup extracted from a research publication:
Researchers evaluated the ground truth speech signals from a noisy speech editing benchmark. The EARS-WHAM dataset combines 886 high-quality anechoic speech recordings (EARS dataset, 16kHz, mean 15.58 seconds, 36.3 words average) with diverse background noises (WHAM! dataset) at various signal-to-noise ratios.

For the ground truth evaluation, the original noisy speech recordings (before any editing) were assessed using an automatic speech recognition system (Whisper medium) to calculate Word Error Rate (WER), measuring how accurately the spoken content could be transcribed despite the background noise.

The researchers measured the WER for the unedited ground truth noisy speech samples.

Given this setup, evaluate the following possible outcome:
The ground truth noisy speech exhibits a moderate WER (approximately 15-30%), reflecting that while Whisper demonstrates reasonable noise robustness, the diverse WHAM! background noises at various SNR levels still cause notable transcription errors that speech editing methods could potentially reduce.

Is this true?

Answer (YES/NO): NO